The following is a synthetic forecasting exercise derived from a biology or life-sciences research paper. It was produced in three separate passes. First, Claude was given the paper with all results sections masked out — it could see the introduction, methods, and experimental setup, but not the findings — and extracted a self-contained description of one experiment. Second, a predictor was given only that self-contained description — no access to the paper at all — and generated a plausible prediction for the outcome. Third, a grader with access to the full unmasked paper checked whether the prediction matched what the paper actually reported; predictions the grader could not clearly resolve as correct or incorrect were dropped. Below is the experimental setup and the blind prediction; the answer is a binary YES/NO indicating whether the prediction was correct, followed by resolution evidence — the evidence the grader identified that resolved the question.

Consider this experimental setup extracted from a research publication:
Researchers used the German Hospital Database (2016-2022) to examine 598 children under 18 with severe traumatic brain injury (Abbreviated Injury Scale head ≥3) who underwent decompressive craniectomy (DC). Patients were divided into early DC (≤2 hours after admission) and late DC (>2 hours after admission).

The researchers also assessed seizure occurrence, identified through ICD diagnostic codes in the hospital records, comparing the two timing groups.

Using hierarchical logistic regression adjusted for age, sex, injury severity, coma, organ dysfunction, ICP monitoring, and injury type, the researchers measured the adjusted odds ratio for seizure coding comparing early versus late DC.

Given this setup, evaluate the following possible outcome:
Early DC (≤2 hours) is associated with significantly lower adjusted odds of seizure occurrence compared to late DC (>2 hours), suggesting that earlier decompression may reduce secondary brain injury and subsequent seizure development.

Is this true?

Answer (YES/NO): NO